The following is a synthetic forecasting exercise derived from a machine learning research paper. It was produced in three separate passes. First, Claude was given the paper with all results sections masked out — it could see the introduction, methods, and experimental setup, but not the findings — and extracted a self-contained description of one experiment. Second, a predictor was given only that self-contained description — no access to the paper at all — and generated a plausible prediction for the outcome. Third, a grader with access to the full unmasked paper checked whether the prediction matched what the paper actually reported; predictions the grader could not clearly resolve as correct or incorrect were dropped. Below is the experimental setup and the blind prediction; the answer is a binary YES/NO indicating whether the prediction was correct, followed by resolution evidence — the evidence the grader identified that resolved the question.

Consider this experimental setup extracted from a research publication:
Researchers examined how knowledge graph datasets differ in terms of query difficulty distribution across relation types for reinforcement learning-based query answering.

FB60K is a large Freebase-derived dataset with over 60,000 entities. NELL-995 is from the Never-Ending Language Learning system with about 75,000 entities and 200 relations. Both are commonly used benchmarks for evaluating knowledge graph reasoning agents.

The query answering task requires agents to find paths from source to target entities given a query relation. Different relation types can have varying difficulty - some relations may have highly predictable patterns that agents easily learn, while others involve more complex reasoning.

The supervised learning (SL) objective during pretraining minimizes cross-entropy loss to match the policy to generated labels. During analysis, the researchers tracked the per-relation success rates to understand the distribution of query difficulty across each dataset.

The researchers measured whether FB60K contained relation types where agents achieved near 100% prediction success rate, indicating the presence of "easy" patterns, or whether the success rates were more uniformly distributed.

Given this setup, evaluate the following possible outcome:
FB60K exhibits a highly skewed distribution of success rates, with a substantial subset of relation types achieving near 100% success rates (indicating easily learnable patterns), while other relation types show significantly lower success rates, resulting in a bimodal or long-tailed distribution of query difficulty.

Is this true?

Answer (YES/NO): YES